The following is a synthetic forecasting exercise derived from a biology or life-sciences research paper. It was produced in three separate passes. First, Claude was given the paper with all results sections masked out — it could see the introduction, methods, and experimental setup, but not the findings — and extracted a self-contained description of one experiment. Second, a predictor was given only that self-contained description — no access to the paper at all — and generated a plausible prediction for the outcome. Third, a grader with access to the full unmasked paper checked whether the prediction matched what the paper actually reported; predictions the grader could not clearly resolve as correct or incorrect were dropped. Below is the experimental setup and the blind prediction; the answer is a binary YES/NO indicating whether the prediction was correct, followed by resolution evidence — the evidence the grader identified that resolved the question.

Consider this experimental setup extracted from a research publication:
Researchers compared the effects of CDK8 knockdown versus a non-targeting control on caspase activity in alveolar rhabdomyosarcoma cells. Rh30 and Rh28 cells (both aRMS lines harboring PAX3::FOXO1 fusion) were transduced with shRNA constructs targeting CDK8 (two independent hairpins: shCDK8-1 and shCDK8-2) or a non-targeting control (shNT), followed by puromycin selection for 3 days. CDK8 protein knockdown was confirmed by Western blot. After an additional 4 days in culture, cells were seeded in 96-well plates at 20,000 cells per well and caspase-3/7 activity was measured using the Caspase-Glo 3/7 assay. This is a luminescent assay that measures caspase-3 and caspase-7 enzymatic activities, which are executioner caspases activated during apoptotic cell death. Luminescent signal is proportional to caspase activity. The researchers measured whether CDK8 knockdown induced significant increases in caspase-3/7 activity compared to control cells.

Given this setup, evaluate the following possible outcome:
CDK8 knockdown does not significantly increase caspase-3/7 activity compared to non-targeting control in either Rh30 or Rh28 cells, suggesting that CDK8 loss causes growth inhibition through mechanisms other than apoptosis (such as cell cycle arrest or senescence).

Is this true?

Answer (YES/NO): NO